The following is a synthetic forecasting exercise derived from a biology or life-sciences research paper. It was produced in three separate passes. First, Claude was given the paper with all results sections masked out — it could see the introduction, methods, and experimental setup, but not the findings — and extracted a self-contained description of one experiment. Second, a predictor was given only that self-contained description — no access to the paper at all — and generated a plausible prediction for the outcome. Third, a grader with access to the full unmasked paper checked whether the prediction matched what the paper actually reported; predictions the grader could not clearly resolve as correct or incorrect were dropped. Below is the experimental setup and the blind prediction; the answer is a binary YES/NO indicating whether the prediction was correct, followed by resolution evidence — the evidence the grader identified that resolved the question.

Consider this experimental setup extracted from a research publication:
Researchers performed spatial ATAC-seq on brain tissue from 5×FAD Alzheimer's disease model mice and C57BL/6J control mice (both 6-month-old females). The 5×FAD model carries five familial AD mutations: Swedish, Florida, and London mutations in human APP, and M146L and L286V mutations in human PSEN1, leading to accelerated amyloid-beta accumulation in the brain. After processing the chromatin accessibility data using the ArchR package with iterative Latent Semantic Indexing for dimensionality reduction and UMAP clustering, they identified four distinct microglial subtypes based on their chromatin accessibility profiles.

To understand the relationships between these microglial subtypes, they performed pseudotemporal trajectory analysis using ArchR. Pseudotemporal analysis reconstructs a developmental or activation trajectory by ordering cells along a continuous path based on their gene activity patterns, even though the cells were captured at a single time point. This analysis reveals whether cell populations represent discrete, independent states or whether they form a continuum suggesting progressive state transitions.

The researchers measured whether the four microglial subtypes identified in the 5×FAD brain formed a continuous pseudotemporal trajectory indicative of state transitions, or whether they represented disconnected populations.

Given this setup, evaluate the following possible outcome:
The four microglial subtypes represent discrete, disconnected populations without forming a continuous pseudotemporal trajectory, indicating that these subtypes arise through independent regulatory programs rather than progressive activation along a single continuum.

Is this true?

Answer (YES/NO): NO